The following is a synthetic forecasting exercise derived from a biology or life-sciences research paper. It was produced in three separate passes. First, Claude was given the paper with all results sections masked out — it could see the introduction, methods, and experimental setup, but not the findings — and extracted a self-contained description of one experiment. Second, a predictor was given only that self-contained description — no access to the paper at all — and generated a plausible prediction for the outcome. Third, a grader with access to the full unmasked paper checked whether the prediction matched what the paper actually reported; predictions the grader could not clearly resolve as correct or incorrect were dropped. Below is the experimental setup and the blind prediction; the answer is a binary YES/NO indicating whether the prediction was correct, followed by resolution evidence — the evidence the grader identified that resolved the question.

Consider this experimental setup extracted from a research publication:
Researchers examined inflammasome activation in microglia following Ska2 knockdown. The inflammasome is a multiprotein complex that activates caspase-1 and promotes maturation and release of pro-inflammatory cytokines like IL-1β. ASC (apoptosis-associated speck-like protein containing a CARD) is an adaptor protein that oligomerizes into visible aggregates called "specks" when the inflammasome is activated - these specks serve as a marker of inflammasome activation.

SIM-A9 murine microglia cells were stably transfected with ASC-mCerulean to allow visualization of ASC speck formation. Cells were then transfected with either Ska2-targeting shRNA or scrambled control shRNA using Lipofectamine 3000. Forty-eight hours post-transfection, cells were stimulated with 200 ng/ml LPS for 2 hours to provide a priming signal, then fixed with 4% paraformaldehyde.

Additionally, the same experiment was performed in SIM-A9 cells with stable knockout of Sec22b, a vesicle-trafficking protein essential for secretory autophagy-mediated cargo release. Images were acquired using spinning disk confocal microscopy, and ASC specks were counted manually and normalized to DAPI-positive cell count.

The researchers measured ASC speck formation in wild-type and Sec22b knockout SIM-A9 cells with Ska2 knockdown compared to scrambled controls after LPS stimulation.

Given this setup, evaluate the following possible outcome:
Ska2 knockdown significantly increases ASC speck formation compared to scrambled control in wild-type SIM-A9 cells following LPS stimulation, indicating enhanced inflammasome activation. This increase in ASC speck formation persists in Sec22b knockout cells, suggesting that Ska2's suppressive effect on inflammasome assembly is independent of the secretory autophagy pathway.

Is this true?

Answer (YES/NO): NO